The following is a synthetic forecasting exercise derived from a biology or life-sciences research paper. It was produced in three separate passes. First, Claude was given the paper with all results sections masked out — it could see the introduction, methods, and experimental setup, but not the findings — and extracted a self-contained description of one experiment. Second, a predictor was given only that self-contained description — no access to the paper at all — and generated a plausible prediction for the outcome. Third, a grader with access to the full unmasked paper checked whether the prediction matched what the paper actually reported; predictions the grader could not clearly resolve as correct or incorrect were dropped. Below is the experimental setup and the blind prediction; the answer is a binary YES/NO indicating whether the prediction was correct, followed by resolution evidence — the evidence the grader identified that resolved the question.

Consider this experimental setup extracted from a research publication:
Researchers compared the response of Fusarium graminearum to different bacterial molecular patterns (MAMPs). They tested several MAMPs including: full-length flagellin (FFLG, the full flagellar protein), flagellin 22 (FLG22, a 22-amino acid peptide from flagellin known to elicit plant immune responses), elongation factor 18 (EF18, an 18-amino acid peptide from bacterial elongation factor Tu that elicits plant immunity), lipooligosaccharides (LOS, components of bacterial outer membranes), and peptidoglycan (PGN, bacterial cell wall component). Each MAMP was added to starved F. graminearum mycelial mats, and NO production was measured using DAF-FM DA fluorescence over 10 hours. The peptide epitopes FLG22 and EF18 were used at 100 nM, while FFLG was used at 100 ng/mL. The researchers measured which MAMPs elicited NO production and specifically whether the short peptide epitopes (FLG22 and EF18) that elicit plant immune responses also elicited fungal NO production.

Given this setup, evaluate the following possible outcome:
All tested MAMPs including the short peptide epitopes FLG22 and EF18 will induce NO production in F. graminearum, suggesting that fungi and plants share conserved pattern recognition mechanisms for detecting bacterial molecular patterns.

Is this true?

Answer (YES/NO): NO